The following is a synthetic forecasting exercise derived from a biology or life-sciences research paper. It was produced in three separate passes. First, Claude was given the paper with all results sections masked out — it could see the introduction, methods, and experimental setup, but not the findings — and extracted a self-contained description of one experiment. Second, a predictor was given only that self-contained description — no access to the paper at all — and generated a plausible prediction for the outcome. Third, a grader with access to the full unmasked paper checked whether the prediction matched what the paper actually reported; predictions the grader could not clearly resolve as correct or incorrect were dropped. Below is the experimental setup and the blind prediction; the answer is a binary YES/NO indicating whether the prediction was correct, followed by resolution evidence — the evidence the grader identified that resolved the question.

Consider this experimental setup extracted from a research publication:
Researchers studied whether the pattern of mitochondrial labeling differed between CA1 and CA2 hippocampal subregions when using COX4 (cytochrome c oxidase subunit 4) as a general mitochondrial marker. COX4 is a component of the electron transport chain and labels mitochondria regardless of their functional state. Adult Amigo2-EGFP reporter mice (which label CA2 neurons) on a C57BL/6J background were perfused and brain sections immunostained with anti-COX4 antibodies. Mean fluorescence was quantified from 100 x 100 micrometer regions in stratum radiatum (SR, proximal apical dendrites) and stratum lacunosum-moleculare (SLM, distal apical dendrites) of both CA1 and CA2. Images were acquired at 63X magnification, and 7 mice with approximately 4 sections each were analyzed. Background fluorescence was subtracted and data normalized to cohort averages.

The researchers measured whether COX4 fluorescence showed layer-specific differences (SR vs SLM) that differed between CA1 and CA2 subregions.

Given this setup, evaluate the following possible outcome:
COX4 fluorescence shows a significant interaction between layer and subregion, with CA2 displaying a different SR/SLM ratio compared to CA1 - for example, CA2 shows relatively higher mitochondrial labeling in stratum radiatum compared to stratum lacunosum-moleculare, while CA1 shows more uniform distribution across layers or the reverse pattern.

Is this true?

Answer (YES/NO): NO